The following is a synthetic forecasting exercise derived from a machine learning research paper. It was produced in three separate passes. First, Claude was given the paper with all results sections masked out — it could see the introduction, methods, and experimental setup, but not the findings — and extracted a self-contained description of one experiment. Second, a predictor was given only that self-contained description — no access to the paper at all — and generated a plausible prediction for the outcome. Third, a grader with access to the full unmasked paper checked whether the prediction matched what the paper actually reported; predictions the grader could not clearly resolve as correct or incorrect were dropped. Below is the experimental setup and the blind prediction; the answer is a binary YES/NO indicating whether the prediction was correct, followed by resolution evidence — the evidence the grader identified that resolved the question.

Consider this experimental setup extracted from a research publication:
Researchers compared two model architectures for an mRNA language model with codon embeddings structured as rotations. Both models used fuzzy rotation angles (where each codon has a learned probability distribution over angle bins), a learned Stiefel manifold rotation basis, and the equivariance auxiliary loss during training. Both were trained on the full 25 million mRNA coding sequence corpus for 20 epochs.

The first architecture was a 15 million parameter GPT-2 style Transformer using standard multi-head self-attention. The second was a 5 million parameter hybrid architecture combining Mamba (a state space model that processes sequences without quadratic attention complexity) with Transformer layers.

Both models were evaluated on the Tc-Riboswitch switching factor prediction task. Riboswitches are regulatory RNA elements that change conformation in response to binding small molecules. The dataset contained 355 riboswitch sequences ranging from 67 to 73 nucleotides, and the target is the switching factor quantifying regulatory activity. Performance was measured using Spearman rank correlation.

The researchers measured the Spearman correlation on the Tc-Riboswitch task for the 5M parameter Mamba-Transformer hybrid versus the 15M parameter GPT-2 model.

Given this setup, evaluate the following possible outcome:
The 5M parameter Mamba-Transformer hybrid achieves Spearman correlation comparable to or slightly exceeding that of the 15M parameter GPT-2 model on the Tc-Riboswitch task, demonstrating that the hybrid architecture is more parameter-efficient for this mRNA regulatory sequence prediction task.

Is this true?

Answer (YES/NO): YES